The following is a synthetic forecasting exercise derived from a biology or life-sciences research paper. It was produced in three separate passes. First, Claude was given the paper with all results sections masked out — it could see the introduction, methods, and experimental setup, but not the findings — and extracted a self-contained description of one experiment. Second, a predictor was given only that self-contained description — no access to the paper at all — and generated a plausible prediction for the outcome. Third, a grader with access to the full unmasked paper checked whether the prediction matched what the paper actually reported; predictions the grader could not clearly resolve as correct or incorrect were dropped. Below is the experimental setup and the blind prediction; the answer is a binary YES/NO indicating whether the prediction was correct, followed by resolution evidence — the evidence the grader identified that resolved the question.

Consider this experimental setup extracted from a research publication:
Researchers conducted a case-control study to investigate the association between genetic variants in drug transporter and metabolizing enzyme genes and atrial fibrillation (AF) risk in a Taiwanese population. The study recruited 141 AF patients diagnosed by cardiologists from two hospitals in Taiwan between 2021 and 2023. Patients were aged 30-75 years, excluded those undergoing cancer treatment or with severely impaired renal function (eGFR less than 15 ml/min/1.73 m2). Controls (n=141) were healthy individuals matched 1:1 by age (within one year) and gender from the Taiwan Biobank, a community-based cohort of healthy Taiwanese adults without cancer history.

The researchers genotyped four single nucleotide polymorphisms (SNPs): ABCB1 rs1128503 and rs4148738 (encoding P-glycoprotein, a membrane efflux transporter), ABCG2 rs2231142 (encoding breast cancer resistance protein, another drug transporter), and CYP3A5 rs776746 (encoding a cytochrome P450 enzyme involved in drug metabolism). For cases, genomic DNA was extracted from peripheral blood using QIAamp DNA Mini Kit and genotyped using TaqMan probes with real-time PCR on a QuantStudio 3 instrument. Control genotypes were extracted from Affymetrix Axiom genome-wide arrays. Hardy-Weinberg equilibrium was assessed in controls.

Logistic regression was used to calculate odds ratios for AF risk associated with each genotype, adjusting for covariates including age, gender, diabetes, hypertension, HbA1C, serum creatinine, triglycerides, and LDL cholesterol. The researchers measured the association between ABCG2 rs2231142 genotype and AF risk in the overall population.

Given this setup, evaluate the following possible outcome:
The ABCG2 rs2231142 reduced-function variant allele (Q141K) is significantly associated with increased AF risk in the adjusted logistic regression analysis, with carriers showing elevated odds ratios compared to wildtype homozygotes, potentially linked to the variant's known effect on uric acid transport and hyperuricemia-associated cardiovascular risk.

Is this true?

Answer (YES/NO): YES